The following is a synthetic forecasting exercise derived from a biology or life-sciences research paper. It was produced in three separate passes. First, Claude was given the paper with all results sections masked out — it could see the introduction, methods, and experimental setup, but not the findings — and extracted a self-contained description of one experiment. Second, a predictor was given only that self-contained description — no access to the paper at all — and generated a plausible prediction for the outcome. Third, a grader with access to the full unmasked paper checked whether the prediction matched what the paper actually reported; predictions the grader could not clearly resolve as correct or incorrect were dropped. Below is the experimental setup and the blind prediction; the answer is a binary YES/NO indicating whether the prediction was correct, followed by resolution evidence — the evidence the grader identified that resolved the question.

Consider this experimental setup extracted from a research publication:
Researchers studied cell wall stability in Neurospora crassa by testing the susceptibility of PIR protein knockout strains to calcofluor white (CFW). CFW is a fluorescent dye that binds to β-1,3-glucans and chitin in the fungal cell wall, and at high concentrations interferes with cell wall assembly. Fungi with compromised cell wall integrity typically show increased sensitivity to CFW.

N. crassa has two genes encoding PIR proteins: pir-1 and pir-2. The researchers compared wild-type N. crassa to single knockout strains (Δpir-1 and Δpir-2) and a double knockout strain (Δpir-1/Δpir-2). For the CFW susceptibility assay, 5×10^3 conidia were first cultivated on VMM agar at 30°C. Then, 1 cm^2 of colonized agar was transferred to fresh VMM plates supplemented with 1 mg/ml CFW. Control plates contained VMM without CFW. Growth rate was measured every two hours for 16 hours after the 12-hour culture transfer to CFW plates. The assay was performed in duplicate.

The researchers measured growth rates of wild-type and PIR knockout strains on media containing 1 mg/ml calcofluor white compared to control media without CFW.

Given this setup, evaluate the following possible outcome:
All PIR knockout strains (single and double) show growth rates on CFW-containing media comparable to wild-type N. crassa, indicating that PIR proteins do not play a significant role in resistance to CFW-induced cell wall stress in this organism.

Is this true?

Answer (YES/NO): NO